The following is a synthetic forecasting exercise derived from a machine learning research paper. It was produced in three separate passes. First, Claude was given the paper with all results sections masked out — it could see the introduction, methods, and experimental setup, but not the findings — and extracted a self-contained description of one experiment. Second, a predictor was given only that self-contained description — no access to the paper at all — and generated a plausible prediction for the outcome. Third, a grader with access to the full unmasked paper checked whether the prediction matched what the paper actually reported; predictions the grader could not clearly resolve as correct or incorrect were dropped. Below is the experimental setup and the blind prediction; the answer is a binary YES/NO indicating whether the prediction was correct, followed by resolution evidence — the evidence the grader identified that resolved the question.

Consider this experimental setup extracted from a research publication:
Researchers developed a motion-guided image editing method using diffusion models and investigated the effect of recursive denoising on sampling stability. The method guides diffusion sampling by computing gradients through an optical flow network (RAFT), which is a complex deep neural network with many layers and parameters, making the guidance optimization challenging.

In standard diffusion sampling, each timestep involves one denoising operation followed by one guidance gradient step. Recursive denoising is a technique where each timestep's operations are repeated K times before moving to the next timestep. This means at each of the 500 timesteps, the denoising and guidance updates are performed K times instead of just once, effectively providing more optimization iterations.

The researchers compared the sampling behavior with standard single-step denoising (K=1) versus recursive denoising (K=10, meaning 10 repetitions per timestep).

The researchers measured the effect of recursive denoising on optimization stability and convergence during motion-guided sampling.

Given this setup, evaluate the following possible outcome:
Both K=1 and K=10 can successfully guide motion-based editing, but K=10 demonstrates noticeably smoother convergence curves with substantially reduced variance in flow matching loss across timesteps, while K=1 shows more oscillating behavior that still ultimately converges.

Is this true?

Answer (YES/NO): NO